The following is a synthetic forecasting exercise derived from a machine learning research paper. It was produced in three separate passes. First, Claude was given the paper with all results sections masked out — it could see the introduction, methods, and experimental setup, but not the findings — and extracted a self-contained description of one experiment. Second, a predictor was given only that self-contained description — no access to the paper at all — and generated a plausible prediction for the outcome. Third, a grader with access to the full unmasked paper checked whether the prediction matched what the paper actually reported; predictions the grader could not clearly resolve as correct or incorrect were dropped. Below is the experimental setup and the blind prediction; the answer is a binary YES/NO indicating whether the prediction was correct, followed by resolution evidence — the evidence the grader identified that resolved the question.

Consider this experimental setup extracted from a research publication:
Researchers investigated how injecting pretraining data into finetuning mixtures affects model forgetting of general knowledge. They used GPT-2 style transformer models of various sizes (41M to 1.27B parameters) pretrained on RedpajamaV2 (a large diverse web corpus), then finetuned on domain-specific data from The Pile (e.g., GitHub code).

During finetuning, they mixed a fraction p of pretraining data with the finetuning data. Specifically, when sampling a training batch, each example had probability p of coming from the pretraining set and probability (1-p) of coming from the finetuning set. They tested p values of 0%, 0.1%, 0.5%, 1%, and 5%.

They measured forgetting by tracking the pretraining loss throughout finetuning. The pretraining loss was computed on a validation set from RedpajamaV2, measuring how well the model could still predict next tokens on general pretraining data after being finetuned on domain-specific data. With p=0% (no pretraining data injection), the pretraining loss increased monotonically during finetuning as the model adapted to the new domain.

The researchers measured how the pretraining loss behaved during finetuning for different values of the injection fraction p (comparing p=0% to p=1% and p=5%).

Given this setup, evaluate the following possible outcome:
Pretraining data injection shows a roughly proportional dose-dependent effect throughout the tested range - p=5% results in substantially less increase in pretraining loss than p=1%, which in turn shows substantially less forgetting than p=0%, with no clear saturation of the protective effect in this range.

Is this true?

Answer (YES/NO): NO